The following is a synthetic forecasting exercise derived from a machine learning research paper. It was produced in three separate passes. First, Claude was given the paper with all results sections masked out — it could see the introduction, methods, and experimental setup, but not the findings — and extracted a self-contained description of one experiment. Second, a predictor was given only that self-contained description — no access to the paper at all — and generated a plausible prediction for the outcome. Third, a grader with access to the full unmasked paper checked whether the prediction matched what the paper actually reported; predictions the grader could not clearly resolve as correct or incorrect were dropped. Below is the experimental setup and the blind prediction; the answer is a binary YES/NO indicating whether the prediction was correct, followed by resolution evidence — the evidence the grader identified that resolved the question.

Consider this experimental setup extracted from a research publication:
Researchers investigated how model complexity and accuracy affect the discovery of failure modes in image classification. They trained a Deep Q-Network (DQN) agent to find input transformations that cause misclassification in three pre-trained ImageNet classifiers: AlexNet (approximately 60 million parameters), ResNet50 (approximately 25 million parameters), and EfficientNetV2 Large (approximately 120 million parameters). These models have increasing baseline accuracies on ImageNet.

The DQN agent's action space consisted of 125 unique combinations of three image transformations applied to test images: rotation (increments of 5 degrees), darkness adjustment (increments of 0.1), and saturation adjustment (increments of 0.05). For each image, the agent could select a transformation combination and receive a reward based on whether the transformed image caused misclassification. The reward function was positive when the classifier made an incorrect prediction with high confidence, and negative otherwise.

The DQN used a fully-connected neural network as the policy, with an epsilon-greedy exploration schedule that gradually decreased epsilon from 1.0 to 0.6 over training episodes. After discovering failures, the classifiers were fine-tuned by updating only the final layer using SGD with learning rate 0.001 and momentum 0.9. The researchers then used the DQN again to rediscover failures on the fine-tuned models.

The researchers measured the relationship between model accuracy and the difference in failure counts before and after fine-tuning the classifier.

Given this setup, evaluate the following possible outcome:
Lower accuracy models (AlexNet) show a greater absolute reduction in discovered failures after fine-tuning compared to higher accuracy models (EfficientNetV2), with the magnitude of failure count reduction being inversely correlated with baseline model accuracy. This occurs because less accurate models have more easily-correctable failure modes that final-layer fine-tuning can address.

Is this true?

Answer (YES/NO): YES